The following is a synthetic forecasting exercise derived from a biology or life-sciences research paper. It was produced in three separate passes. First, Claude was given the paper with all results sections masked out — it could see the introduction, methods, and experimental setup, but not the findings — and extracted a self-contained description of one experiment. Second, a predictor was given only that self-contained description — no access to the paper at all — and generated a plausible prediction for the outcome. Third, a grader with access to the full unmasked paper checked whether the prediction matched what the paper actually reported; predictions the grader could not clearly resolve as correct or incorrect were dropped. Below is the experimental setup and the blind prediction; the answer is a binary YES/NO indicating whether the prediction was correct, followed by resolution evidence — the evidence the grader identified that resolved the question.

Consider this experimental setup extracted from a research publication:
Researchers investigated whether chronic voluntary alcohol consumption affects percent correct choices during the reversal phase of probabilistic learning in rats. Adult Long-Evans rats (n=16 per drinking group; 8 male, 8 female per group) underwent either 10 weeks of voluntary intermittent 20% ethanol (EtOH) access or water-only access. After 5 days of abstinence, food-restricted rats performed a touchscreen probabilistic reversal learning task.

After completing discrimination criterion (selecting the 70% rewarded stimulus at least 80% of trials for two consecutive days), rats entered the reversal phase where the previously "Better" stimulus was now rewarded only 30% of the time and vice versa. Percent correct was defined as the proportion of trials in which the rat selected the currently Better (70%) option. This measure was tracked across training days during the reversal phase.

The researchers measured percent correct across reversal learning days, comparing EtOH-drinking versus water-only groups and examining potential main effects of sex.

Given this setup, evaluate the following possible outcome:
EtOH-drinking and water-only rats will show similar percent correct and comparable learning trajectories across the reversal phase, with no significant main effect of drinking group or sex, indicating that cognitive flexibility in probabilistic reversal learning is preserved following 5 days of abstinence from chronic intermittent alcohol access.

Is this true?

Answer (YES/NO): YES